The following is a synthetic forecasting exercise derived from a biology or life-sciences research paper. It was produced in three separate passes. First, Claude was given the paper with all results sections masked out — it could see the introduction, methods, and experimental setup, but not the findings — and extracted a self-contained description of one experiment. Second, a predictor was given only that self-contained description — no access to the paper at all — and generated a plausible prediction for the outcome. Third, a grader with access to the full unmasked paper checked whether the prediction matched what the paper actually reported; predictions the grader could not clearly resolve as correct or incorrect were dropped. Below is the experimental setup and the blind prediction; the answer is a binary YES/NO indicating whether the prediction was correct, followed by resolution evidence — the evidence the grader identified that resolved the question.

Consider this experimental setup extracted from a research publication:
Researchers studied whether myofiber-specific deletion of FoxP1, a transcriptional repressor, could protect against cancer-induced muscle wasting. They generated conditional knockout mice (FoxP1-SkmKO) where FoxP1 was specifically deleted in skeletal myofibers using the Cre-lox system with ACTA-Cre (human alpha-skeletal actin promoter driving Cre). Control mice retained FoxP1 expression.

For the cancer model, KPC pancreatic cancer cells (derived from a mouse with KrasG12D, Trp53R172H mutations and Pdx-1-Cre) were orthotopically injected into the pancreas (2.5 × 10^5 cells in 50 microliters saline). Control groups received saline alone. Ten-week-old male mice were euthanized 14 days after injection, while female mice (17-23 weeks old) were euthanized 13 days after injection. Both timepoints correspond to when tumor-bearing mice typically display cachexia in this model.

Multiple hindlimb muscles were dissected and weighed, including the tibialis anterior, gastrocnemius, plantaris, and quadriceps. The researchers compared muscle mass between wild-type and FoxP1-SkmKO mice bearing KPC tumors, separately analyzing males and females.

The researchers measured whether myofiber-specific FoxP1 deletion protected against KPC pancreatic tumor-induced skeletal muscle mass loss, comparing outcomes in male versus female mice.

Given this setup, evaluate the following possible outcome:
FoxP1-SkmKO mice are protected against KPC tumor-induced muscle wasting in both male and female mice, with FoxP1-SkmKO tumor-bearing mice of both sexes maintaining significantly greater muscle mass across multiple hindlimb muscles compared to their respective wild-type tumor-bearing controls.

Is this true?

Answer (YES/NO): NO